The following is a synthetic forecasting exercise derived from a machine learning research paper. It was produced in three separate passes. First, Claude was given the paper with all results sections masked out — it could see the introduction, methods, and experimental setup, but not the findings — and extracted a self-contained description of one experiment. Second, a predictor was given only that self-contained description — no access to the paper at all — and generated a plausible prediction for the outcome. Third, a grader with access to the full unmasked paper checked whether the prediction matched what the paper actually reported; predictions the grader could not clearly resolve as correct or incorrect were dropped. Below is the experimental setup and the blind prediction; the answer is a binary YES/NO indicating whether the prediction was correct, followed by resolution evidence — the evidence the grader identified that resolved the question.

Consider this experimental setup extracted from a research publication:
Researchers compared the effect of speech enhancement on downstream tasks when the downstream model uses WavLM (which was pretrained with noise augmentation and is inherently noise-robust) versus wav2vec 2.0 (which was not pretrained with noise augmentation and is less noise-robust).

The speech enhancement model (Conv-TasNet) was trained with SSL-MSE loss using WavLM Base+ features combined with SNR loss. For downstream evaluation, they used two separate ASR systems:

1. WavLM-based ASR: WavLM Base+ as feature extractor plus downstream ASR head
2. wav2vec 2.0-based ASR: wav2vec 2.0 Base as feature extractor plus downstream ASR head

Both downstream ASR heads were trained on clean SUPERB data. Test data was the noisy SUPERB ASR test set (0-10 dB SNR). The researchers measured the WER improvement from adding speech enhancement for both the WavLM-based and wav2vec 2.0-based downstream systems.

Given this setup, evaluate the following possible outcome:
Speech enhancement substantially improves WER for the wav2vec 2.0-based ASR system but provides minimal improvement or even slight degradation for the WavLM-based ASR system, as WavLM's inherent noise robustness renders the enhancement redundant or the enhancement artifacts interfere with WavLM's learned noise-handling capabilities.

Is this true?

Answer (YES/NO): NO